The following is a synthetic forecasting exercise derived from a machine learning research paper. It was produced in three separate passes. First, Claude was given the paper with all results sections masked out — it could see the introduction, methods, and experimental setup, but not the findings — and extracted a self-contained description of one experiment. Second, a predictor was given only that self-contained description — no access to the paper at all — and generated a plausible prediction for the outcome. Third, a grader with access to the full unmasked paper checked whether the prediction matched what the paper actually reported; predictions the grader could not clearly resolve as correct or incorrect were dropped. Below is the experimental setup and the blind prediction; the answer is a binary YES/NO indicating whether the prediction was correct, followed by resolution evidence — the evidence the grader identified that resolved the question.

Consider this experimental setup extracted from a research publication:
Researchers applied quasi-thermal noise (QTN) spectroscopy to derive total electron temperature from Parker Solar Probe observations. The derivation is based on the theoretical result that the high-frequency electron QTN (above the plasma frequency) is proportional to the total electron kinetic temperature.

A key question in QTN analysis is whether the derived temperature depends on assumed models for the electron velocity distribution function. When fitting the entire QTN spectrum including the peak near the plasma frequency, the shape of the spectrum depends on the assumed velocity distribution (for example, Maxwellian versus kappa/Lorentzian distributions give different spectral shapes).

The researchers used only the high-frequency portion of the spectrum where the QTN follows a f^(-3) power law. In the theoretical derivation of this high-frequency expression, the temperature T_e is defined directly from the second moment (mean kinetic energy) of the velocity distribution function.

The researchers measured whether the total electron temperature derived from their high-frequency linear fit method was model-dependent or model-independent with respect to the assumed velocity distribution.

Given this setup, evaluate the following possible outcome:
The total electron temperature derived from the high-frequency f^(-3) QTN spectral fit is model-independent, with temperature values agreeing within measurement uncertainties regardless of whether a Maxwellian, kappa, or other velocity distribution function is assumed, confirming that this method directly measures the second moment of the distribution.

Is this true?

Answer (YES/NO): YES